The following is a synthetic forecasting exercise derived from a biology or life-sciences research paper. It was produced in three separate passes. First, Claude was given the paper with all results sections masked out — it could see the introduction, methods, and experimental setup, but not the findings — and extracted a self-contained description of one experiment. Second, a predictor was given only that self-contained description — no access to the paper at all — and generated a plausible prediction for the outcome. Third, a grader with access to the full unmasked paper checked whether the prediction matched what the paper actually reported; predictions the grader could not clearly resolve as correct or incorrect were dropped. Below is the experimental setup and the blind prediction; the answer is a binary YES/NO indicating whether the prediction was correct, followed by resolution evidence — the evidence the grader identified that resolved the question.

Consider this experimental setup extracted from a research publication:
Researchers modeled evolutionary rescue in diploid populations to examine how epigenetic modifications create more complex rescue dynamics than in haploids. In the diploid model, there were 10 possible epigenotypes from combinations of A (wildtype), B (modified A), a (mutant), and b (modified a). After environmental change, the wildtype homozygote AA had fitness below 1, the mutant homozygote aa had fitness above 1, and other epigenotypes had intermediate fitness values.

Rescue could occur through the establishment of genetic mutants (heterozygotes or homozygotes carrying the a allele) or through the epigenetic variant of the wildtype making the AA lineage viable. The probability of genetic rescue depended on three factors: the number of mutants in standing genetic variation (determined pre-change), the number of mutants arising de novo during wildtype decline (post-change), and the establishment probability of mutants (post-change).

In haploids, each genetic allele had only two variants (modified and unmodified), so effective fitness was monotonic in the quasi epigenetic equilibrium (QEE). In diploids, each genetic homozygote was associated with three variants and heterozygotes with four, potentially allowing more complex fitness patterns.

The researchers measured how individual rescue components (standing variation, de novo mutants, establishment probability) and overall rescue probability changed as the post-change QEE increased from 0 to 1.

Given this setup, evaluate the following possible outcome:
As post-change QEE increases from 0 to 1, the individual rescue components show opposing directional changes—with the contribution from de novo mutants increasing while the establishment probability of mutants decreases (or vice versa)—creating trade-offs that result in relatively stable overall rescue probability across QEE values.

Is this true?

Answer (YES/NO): NO